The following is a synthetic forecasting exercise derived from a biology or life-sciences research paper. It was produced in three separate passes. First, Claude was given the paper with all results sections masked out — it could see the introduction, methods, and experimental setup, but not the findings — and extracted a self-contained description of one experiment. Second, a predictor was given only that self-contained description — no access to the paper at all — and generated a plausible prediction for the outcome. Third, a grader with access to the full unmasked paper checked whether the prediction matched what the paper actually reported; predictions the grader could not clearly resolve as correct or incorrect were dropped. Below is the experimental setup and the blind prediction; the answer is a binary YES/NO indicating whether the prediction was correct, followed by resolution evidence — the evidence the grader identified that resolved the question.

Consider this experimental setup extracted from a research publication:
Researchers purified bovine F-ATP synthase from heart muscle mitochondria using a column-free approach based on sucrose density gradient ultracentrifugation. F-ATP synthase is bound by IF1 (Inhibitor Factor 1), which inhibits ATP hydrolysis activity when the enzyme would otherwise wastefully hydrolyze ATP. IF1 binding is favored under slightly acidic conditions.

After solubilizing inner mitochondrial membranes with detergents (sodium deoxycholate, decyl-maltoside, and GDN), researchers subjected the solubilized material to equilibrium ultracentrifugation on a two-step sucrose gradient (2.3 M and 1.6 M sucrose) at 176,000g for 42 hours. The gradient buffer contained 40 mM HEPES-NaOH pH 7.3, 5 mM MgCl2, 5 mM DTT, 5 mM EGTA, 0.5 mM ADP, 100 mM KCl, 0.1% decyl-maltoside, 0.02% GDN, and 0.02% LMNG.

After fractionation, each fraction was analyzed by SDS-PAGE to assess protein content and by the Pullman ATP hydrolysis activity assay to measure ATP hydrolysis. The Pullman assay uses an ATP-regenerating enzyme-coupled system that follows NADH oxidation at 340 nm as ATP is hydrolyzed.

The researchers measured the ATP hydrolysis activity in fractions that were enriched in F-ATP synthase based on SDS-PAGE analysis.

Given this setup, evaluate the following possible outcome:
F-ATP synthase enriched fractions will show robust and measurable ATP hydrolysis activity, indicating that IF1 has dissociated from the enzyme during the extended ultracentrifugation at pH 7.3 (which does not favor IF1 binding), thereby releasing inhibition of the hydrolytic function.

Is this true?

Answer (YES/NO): NO